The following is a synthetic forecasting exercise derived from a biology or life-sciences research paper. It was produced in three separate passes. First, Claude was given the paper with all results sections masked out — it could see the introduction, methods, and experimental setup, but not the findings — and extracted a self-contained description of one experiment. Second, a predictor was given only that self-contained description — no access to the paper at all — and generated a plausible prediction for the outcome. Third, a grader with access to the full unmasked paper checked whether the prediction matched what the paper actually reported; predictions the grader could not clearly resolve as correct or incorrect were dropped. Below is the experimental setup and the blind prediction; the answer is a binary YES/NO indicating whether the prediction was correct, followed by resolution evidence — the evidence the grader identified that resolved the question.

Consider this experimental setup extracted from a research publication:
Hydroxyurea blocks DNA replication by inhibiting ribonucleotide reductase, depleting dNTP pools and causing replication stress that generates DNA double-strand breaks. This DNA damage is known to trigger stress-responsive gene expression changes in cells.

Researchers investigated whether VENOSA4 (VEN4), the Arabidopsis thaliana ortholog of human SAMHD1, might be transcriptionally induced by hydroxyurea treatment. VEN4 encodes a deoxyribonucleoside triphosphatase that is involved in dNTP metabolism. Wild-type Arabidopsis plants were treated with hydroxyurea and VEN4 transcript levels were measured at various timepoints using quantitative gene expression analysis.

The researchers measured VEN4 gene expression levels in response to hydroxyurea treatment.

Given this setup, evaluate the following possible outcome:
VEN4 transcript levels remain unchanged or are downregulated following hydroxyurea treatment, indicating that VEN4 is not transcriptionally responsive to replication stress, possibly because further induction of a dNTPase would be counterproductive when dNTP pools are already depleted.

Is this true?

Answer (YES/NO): NO